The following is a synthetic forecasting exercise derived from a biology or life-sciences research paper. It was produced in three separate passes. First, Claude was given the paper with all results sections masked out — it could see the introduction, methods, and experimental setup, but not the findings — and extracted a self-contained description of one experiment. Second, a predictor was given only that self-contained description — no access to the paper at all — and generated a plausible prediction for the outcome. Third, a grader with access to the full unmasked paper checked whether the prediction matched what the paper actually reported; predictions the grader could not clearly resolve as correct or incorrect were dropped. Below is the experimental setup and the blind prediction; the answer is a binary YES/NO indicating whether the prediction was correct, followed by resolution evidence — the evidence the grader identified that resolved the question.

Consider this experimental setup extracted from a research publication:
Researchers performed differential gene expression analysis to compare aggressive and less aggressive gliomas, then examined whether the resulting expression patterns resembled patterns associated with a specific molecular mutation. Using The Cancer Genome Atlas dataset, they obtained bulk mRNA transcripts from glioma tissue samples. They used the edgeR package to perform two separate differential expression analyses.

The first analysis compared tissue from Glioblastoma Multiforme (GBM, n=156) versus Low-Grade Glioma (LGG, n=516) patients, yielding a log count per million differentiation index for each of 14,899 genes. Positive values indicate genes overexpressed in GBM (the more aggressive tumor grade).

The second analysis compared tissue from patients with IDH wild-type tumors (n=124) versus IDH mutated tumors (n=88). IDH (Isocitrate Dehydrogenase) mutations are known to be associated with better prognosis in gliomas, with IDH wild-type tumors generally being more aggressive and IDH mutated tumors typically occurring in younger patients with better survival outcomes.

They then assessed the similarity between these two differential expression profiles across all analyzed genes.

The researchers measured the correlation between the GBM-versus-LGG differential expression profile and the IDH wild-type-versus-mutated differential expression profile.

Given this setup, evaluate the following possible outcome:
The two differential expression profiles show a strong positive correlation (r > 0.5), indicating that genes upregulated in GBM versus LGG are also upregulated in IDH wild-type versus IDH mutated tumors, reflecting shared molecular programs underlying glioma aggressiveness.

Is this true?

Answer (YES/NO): YES